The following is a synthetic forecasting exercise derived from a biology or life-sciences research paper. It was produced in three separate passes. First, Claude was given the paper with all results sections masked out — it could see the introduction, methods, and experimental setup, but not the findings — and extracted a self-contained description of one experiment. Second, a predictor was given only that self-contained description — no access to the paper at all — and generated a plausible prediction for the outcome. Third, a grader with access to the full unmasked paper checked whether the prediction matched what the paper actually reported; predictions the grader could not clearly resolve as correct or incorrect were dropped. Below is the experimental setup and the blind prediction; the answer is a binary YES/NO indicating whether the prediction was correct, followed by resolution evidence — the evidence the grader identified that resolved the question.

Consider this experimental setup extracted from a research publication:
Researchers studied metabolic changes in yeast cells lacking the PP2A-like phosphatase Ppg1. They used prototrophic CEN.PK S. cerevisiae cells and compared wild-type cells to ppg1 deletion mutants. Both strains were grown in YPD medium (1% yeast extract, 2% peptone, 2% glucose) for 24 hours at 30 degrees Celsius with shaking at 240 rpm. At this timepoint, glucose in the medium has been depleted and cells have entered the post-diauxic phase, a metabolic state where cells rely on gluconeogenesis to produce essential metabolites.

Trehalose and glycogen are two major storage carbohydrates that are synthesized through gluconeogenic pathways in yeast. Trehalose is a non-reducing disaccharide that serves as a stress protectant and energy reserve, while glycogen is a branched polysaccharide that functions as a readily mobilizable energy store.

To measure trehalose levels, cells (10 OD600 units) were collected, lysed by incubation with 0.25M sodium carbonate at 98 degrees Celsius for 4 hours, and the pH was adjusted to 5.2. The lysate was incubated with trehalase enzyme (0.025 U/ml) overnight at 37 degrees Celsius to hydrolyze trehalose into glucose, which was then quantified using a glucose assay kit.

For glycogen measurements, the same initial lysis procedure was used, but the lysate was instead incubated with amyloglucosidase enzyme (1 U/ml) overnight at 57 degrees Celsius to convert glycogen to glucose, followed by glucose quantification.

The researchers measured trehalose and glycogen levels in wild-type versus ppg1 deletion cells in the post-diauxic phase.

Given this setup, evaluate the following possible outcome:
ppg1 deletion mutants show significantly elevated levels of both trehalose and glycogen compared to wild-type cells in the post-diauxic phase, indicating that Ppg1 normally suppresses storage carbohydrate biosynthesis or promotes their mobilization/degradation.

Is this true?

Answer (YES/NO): YES